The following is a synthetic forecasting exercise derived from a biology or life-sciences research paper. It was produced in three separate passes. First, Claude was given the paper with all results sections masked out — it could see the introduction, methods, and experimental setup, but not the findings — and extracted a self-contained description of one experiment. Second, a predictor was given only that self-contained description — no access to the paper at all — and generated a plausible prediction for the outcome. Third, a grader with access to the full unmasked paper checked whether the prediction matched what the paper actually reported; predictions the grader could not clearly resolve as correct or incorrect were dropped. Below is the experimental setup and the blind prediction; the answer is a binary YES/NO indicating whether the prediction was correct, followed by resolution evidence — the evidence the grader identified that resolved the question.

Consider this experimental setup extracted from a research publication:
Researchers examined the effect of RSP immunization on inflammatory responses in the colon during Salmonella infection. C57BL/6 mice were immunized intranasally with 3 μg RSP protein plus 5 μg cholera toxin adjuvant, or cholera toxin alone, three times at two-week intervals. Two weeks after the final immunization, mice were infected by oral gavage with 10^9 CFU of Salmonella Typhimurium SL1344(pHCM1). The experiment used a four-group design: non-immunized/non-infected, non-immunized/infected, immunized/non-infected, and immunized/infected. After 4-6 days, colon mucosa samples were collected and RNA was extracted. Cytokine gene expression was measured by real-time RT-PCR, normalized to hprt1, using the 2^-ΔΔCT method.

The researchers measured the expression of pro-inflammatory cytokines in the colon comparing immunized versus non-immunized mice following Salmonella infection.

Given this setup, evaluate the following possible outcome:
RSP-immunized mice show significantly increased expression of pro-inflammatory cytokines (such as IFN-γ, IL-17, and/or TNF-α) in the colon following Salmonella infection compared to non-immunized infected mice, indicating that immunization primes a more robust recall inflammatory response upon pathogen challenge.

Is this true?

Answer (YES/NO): NO